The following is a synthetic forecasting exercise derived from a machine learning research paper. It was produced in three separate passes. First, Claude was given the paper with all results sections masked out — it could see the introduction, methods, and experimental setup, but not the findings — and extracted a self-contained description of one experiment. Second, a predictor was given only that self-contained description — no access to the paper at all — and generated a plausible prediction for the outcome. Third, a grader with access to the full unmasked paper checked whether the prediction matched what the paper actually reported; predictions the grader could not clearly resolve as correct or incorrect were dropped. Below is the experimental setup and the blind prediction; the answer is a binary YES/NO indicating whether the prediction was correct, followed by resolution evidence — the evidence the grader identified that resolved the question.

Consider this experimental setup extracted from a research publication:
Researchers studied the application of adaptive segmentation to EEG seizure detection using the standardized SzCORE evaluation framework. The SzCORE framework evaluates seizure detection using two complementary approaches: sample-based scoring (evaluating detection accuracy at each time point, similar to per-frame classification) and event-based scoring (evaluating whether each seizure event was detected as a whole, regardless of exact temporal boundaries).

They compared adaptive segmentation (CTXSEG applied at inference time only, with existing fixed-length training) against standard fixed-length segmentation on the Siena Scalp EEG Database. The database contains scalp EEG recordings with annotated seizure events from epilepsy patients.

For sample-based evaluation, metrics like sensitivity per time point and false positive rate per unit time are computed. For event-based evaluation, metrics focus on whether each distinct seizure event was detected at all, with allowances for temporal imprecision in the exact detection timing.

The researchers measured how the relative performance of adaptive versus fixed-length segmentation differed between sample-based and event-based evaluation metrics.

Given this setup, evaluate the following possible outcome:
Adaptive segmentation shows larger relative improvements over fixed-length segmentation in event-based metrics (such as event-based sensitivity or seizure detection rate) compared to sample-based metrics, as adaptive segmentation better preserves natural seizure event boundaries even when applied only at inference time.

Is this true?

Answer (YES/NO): YES